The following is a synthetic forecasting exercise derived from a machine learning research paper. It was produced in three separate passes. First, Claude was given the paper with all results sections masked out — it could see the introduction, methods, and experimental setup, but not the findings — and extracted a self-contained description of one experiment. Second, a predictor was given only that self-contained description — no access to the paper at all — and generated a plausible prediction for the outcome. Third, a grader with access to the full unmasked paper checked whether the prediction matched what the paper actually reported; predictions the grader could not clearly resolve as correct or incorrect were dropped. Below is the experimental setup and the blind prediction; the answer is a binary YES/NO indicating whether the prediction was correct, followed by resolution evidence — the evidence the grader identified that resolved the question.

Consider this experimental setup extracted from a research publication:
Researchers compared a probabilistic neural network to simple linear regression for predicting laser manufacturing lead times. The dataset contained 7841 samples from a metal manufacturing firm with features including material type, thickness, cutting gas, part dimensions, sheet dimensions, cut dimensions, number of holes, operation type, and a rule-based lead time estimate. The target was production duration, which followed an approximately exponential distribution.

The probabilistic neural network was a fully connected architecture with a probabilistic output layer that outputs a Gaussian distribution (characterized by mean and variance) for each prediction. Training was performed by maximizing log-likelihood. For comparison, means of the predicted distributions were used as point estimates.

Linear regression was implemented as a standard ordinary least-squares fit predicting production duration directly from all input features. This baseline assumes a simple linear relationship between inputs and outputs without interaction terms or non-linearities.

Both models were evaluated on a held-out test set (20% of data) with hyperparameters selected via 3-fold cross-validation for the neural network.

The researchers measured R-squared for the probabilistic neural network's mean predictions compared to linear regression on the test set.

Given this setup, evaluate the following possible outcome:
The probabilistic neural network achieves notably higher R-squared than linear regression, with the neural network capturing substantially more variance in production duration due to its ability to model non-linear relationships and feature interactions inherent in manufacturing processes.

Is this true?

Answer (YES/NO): NO